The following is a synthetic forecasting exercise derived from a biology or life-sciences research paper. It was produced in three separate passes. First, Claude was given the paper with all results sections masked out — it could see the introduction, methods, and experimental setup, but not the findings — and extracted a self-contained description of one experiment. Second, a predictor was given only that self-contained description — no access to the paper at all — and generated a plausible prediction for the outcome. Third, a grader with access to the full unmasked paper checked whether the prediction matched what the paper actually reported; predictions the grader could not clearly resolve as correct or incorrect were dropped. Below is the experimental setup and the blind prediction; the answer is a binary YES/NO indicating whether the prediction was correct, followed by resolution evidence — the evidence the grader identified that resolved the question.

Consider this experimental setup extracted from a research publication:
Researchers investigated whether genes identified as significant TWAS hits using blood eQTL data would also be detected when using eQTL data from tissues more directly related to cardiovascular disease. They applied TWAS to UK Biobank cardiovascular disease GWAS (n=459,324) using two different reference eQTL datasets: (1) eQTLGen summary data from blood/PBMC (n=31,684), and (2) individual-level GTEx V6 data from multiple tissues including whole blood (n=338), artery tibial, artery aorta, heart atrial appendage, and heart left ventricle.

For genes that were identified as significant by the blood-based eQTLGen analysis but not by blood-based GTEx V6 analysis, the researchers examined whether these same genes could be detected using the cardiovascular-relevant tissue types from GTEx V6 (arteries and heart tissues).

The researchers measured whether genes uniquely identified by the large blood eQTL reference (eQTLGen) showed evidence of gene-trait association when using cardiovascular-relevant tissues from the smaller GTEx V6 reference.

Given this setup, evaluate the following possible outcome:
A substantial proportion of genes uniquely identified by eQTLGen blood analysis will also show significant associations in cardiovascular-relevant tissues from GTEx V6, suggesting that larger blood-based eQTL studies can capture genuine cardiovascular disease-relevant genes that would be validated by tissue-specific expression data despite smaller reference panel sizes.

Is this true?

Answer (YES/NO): YES